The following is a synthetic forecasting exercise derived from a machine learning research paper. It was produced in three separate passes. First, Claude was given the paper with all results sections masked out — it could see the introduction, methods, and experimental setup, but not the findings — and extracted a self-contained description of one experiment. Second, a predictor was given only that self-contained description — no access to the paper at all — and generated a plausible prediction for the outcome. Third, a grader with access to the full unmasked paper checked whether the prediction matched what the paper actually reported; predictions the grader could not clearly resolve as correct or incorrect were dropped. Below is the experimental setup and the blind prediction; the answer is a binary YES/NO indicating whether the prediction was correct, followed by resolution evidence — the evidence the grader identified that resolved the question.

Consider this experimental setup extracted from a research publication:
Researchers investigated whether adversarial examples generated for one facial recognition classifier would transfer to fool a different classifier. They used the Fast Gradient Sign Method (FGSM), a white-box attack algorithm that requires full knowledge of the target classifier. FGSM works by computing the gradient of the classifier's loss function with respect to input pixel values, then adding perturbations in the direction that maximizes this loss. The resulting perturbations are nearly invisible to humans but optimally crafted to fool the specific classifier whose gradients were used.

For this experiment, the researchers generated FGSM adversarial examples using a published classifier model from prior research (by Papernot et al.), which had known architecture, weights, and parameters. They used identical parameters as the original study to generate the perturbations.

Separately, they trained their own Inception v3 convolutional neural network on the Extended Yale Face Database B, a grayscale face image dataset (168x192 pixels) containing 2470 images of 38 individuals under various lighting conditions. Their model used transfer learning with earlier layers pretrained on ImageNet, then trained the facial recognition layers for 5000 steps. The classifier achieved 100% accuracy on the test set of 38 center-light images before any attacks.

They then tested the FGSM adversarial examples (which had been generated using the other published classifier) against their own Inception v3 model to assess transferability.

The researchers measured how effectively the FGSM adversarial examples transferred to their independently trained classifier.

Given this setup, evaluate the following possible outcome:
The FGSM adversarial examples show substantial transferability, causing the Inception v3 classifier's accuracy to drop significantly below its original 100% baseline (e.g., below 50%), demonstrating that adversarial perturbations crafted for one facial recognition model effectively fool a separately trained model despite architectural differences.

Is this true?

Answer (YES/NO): NO